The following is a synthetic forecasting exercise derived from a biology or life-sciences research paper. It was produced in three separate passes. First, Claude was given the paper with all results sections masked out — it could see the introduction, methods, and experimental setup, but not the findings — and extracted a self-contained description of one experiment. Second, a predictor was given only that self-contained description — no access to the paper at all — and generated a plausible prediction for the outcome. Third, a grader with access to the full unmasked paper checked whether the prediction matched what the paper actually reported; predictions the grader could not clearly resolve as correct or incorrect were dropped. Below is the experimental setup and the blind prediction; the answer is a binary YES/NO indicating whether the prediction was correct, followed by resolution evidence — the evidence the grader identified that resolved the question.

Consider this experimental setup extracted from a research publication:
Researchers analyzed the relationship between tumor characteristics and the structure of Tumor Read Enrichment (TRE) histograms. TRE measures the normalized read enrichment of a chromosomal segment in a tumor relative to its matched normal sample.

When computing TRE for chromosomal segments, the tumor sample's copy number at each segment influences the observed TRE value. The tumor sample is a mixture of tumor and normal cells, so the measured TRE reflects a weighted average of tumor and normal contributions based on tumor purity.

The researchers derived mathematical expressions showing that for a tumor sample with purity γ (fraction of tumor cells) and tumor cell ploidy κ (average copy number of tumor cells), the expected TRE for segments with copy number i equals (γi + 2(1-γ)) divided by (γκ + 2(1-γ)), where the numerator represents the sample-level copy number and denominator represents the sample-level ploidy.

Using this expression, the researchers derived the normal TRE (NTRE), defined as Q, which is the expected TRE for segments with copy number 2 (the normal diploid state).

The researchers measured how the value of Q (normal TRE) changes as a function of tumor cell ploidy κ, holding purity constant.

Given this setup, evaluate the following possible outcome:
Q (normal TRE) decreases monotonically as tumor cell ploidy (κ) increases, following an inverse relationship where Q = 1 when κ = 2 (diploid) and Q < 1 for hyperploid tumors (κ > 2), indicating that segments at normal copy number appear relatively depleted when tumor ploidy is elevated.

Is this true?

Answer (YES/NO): YES